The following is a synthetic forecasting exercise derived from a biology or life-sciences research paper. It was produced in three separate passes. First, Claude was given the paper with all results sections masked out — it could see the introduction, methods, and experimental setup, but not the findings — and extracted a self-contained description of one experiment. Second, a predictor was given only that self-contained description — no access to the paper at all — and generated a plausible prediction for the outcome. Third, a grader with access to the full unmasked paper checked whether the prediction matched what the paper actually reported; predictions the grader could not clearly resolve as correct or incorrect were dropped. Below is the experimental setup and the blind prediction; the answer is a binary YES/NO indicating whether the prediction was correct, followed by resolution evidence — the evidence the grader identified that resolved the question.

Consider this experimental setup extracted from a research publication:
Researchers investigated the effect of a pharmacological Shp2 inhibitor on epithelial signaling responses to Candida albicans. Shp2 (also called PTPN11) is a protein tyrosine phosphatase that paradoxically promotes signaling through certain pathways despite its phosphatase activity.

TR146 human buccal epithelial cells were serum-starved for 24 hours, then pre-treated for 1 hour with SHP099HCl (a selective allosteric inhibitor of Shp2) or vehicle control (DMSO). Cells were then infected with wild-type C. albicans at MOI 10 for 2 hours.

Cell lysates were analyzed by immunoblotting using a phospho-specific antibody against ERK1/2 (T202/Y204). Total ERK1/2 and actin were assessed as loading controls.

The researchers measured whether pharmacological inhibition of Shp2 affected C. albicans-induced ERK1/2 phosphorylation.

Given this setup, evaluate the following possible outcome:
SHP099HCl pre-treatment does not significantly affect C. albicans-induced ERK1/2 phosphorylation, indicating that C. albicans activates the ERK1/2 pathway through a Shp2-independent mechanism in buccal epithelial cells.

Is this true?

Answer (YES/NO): NO